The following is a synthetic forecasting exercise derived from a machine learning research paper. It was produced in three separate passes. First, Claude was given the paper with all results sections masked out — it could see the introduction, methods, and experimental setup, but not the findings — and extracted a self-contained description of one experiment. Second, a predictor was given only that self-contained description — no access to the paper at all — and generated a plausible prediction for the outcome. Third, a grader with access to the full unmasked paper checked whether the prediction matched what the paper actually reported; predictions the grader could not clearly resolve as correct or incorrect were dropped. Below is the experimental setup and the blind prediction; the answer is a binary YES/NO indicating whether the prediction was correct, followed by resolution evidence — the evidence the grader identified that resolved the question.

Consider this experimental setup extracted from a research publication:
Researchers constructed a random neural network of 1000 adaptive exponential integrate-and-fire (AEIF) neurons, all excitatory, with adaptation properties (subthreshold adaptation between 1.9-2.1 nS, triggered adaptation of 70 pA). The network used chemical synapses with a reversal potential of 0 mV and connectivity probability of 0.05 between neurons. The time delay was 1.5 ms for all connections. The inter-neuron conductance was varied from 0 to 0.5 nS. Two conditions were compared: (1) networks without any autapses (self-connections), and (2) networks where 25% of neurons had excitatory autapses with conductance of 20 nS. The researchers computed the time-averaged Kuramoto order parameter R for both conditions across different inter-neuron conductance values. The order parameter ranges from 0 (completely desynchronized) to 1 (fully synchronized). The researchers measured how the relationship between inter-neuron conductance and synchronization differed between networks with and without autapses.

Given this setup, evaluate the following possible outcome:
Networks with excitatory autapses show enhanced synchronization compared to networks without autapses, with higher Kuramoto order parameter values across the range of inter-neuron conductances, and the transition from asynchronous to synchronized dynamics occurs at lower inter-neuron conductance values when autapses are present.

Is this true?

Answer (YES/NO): NO